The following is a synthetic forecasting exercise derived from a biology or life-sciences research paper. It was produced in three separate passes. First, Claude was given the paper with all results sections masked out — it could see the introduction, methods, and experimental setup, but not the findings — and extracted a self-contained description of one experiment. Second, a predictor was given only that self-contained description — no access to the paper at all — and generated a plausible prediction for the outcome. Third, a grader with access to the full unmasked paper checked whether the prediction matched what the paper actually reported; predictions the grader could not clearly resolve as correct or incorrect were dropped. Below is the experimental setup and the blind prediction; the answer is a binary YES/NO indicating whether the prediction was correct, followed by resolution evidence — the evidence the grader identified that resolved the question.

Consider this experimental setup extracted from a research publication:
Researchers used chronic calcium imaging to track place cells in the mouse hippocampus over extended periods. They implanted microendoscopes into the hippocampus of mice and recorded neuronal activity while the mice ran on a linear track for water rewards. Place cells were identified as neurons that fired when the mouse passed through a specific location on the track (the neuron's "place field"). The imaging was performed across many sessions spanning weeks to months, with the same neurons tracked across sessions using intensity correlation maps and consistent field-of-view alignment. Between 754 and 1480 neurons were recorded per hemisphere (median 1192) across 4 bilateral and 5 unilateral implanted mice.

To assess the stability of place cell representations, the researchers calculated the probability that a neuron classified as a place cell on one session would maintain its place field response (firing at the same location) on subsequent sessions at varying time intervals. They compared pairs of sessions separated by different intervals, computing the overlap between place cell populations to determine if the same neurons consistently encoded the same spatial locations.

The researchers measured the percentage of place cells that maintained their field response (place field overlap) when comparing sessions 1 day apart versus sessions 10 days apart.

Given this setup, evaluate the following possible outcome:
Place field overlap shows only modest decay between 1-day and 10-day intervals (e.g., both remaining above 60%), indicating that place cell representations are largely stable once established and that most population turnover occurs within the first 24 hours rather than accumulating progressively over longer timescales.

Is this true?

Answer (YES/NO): NO